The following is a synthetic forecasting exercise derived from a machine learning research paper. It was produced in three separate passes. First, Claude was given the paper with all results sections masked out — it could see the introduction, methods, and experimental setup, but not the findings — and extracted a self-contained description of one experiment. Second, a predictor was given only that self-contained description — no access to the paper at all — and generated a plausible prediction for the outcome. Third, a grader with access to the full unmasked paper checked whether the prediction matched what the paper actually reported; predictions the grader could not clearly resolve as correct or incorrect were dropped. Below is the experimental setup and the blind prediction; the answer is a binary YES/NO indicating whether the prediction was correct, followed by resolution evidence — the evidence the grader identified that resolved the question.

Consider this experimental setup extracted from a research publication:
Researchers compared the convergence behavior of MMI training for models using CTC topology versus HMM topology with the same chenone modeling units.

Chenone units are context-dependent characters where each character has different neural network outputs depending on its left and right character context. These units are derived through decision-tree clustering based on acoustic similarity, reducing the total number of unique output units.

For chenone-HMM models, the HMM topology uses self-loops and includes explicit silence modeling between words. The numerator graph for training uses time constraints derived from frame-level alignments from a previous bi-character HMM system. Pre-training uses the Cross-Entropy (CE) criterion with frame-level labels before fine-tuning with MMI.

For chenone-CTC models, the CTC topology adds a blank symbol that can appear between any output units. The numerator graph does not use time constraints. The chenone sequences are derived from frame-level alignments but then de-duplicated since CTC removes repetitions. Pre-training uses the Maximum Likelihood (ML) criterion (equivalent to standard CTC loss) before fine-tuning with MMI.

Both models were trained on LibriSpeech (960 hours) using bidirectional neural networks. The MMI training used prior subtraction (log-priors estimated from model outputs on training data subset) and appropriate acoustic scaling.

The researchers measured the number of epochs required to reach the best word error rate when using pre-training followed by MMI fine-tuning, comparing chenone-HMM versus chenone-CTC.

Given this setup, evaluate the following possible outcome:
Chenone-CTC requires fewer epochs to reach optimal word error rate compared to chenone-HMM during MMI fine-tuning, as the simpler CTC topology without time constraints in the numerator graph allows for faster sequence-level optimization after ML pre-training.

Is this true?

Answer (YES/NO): NO